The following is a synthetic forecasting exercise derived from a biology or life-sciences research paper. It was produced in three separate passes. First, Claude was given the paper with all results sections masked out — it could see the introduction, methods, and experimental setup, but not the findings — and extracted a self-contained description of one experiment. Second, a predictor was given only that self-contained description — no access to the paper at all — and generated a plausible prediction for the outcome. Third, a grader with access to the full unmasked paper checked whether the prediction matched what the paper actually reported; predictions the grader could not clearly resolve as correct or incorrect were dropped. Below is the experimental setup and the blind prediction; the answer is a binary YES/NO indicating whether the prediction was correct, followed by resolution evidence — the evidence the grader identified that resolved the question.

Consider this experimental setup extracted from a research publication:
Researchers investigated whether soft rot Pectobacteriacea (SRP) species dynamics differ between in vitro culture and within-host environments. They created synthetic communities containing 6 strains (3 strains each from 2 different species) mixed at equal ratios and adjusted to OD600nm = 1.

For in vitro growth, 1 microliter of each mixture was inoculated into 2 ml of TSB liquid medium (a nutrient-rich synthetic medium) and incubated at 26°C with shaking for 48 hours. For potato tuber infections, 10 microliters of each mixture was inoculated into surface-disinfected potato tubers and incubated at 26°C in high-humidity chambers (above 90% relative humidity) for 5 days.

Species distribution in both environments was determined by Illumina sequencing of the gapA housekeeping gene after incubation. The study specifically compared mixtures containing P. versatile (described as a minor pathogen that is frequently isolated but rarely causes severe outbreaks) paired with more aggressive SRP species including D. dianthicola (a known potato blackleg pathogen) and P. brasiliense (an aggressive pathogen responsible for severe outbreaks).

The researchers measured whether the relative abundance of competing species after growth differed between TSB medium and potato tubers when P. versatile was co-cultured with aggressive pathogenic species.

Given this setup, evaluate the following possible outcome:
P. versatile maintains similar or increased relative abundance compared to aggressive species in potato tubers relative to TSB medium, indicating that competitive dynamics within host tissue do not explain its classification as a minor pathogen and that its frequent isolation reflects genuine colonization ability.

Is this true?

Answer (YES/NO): YES